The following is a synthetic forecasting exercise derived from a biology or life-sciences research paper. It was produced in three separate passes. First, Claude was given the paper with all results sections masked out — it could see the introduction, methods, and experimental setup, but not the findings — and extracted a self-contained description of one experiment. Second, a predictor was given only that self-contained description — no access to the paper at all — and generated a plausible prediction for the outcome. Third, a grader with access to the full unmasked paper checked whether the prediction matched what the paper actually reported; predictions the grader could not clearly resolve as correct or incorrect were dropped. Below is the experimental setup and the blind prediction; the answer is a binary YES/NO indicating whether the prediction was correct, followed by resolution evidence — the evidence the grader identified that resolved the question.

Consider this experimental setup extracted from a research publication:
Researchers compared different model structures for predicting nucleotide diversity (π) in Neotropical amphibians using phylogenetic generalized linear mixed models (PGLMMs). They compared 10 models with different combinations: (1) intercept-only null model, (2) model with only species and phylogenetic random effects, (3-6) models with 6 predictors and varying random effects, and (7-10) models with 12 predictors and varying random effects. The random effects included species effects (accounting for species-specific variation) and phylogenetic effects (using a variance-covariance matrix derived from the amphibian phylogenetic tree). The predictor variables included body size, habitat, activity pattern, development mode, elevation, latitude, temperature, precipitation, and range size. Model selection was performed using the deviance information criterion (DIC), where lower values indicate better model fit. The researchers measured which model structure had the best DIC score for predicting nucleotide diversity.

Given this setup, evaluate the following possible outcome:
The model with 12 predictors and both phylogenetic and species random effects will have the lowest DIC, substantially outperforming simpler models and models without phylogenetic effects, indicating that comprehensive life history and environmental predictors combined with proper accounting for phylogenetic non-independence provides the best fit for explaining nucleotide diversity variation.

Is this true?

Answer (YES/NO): NO